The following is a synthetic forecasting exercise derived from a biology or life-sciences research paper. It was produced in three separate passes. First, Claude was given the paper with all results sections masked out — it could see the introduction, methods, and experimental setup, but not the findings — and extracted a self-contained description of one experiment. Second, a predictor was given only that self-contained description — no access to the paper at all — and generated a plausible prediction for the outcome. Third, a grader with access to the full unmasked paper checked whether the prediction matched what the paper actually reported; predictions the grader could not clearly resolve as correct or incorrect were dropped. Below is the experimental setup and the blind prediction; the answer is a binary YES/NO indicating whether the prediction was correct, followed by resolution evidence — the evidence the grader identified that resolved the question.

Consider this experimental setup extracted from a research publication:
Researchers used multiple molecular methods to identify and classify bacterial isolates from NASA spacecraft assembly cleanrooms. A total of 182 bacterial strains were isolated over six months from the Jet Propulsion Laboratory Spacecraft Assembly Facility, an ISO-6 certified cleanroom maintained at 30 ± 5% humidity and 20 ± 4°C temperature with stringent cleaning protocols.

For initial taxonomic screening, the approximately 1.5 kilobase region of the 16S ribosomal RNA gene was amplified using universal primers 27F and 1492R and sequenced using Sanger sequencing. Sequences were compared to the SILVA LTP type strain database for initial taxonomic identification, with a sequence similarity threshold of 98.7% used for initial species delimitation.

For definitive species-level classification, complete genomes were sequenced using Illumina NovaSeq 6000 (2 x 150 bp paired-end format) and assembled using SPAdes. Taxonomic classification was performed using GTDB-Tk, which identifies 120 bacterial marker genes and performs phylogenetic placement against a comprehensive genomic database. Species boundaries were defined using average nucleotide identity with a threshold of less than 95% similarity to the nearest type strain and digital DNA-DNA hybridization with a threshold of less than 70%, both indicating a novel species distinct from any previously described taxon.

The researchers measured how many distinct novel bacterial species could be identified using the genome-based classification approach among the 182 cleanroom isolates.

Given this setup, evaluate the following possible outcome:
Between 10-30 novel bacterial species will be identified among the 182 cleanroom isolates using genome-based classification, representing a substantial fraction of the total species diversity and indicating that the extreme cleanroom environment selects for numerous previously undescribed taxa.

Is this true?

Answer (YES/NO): YES